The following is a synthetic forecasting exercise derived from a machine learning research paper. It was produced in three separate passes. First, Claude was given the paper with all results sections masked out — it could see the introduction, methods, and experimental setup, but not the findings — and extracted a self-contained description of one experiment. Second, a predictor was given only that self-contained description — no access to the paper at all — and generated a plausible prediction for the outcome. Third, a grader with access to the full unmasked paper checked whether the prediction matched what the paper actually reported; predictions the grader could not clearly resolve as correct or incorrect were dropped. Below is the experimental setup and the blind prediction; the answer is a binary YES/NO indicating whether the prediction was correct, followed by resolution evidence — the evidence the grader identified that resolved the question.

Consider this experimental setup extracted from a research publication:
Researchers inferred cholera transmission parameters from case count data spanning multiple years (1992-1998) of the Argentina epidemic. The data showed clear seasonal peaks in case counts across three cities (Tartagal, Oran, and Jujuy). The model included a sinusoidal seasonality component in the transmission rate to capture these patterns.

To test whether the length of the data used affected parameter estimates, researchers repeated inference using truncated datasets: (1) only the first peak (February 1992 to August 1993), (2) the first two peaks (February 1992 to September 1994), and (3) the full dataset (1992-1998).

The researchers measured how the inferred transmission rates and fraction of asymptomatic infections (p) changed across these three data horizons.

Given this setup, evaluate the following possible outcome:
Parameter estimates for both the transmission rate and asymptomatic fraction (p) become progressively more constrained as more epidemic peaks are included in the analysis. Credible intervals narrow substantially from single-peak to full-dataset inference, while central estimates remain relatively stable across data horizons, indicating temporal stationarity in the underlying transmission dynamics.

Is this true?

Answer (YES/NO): NO